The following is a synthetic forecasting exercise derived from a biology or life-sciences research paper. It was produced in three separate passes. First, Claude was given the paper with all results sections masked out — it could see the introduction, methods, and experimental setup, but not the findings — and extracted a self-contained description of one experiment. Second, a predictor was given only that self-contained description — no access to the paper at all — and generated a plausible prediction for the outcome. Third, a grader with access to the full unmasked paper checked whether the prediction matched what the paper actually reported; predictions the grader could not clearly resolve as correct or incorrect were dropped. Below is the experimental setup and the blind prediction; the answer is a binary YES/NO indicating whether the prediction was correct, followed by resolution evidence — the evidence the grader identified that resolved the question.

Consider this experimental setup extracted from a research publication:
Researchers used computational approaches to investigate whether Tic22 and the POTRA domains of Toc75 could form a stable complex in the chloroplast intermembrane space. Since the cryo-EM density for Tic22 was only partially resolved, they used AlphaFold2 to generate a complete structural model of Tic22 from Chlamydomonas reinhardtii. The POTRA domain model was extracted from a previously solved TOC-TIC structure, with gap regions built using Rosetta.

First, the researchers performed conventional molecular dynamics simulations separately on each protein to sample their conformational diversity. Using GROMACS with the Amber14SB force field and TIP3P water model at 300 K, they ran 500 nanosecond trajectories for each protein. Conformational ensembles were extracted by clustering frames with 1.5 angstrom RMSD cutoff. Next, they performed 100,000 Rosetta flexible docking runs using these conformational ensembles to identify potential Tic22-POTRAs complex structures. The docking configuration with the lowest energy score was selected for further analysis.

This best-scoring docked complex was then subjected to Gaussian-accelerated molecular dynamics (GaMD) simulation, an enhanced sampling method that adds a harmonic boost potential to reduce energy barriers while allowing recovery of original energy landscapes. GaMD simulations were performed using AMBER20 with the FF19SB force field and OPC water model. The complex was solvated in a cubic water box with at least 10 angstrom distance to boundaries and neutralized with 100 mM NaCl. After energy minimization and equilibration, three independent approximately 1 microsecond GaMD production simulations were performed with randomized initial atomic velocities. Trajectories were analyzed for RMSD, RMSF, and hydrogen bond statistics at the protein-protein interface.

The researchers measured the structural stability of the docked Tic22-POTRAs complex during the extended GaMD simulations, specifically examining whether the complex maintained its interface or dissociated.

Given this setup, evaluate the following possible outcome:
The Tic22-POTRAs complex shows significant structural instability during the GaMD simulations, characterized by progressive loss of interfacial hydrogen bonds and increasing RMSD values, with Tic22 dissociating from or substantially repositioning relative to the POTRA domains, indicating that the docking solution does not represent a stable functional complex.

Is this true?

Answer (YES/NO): NO